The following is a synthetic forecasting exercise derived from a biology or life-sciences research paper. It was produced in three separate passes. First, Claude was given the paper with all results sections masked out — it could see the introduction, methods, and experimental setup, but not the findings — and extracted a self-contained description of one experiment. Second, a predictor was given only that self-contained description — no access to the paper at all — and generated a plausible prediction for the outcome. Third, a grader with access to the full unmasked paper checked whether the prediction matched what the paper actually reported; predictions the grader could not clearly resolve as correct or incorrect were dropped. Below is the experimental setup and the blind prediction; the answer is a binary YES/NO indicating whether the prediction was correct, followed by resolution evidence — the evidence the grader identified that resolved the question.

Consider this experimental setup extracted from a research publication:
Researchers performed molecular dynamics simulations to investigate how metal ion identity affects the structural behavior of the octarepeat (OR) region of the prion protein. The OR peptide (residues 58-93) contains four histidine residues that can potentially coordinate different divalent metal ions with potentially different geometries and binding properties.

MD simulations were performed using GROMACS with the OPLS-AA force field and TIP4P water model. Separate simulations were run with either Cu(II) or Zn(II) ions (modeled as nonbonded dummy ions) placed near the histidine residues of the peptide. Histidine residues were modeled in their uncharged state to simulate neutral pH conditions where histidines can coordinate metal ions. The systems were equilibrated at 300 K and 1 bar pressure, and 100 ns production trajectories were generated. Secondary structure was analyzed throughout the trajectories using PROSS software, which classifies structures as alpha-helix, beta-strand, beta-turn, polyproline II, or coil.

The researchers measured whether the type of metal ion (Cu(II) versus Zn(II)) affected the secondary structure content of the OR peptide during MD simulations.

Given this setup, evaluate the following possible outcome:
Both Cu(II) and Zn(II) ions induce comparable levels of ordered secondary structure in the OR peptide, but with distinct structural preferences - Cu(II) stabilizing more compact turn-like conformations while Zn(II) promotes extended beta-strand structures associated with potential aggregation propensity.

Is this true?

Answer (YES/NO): NO